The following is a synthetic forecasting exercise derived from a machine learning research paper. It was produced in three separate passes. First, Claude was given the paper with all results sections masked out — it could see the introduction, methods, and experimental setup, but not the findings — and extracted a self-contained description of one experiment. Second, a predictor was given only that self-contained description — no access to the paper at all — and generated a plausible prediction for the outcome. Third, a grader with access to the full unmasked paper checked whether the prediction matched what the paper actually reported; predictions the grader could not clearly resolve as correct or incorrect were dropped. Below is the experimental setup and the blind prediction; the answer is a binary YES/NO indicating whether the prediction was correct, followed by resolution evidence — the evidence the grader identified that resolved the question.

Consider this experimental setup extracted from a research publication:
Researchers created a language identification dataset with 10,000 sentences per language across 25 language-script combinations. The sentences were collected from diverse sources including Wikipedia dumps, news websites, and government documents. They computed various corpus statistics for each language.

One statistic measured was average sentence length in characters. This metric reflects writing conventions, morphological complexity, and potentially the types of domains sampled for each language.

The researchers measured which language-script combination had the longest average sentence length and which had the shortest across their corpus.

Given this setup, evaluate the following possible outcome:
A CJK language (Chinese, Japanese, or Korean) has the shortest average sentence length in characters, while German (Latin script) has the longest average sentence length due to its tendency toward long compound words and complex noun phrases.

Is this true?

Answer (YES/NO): NO